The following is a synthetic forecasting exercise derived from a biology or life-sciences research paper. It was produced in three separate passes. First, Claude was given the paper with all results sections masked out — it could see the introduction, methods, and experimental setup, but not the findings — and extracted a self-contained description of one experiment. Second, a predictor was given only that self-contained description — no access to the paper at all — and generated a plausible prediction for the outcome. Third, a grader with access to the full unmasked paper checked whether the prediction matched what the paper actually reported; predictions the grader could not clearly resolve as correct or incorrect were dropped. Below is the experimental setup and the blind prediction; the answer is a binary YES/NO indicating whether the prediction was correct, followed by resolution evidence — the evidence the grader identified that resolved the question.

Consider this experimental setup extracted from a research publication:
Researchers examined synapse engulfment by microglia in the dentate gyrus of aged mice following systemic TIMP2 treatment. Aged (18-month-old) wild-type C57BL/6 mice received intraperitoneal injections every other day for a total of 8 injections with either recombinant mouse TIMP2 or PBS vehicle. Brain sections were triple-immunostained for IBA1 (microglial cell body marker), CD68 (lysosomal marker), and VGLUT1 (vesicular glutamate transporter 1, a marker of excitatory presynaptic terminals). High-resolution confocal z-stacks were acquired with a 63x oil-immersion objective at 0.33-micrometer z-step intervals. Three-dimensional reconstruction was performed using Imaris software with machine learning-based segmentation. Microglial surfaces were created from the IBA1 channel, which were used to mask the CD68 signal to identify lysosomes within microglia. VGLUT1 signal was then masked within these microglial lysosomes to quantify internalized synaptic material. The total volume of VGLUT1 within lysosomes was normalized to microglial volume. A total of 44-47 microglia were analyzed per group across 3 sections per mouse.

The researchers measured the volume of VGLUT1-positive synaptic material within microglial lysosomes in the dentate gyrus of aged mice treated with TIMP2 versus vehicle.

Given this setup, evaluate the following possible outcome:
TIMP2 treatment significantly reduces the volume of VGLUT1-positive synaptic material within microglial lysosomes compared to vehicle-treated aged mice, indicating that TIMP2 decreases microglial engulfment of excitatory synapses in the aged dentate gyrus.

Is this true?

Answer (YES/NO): NO